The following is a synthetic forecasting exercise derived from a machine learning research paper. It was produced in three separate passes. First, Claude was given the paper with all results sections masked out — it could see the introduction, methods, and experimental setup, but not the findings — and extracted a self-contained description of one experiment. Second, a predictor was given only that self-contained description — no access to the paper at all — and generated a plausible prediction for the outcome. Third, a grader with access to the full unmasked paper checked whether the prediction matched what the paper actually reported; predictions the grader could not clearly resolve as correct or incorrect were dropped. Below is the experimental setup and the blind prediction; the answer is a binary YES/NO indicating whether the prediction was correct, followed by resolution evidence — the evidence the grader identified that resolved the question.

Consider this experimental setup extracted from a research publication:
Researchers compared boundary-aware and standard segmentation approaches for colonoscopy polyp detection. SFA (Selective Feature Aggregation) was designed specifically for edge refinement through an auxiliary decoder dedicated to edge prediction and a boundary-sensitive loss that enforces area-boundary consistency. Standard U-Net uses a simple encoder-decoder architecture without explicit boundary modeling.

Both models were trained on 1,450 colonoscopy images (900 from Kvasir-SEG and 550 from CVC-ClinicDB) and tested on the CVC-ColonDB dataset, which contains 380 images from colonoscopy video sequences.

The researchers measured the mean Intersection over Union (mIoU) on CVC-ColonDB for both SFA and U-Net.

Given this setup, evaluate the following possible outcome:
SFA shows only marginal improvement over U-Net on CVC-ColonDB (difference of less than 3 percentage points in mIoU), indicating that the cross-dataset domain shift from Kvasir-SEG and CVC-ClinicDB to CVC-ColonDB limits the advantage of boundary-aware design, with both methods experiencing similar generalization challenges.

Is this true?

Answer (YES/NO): NO